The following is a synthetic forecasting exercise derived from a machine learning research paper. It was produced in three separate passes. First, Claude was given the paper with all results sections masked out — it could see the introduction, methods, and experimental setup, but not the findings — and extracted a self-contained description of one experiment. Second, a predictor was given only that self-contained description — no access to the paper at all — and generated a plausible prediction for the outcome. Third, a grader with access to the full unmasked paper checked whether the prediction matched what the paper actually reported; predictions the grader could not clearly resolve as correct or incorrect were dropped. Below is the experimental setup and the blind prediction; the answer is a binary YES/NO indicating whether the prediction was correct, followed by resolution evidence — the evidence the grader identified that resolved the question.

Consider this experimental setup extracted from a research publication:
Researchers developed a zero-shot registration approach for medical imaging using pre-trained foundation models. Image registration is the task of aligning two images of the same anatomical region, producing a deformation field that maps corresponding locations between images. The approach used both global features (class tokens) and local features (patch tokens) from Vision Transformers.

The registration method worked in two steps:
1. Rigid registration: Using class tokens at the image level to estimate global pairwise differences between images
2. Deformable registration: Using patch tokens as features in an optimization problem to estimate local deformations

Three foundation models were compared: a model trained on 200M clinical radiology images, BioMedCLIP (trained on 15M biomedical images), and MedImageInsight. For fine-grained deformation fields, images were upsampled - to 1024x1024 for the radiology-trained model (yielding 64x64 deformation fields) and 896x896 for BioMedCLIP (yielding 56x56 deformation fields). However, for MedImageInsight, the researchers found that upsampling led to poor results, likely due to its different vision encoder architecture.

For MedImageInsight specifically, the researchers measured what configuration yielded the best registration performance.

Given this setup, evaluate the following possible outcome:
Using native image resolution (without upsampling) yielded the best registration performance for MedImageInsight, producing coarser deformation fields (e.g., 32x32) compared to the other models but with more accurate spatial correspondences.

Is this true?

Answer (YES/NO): NO